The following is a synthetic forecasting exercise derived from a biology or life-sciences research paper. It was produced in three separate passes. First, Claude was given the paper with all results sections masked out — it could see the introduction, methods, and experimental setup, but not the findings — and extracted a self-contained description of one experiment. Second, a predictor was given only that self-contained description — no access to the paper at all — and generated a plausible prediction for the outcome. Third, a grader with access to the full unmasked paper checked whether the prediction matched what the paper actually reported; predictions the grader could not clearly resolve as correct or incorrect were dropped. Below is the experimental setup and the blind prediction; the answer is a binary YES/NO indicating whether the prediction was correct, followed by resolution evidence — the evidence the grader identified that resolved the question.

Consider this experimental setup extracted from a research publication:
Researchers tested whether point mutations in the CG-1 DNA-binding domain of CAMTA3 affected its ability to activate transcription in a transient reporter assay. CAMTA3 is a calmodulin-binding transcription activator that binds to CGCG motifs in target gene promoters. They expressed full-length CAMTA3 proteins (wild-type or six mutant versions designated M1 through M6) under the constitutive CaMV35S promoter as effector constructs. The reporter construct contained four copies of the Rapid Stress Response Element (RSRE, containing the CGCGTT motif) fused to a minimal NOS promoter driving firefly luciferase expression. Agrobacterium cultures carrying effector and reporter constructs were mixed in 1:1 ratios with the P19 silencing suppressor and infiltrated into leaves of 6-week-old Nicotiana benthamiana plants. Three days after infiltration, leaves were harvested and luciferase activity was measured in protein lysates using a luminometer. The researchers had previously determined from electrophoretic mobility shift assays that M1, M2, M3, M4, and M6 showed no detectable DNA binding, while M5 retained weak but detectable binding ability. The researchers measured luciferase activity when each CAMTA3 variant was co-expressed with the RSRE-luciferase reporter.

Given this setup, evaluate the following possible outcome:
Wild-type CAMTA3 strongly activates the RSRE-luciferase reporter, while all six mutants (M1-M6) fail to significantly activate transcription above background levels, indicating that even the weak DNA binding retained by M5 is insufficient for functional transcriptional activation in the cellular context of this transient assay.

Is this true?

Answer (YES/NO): NO